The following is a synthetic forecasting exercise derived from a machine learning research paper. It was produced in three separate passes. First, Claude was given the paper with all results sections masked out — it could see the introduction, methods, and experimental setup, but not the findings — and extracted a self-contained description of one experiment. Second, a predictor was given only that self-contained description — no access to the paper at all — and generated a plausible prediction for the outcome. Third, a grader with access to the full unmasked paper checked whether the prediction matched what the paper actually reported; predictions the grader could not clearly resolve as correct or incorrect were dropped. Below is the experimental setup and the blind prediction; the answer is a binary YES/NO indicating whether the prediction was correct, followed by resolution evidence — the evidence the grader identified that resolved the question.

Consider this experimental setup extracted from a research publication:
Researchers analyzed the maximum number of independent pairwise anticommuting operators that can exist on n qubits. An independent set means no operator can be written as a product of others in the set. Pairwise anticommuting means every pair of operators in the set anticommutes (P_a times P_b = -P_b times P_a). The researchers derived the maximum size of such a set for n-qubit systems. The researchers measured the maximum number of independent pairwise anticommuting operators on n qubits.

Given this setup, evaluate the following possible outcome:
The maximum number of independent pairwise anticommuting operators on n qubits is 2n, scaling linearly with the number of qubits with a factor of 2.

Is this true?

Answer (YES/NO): NO